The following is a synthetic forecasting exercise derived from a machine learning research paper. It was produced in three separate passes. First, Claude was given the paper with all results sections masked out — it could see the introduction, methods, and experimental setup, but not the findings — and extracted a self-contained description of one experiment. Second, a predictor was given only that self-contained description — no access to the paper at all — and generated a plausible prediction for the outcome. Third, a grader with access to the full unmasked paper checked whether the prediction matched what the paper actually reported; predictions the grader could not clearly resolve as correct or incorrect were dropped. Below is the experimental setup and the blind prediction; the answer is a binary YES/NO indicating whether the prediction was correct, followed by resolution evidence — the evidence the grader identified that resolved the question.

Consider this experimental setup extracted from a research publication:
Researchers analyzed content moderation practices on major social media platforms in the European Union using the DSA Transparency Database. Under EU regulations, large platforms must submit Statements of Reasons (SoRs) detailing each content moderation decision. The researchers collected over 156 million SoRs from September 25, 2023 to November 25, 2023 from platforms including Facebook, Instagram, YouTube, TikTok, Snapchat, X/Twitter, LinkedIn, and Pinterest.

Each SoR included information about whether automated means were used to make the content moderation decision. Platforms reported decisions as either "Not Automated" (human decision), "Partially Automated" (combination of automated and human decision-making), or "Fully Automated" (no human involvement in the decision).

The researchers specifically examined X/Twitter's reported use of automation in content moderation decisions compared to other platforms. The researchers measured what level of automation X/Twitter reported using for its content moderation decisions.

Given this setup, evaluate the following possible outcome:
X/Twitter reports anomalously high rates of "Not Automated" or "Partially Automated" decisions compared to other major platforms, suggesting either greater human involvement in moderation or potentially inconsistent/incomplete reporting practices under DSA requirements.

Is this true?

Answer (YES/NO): YES